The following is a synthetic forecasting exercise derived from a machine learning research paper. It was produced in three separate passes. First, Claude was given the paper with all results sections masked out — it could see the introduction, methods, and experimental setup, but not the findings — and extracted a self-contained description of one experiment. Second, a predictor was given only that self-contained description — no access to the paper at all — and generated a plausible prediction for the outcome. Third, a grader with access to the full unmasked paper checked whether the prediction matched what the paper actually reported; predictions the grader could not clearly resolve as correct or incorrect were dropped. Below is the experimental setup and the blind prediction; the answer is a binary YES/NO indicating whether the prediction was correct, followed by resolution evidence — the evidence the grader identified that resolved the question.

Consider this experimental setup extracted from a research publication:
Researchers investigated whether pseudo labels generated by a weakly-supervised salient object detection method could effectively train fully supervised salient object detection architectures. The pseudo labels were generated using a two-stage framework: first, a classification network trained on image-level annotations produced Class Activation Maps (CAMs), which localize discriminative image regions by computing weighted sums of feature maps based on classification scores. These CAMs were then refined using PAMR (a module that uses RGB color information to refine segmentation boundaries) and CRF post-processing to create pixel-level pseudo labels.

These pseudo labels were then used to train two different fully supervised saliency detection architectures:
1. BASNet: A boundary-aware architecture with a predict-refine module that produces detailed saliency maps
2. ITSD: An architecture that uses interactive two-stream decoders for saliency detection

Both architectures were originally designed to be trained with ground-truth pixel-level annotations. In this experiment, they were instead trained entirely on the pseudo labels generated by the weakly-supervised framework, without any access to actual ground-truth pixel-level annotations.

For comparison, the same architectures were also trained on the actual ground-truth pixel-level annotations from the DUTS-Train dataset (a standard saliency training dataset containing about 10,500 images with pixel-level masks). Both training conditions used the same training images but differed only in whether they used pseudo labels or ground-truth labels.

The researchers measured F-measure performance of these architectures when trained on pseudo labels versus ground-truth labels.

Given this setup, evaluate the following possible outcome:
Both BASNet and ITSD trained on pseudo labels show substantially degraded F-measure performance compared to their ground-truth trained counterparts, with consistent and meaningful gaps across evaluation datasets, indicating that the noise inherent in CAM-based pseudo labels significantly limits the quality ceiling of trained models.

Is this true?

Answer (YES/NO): NO